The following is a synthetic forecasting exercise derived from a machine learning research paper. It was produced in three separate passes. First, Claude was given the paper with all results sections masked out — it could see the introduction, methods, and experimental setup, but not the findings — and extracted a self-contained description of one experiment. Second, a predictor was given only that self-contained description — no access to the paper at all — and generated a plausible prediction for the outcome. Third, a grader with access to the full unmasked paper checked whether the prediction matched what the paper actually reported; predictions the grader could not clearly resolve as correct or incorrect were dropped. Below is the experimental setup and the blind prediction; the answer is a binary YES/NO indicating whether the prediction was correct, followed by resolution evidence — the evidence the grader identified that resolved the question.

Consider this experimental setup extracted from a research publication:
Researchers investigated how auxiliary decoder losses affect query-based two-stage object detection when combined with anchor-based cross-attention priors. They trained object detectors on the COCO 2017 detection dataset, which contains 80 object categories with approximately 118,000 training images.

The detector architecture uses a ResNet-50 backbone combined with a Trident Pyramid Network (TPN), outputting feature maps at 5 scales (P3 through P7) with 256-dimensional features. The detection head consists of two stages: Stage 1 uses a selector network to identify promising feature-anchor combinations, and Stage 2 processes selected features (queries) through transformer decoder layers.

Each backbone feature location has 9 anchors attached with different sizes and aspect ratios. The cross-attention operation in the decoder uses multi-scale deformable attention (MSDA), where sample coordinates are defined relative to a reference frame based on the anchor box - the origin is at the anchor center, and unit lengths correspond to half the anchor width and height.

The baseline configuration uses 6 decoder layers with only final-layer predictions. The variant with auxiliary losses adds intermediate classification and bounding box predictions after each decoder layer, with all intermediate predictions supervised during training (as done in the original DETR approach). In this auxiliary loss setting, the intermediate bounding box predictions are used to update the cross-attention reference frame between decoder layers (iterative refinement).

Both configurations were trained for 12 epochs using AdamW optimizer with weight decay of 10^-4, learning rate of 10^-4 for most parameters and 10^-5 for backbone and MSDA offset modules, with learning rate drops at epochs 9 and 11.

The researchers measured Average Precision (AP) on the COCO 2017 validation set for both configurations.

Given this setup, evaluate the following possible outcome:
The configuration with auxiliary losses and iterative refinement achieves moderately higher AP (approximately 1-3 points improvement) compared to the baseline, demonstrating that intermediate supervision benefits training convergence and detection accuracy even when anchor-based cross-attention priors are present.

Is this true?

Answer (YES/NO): NO